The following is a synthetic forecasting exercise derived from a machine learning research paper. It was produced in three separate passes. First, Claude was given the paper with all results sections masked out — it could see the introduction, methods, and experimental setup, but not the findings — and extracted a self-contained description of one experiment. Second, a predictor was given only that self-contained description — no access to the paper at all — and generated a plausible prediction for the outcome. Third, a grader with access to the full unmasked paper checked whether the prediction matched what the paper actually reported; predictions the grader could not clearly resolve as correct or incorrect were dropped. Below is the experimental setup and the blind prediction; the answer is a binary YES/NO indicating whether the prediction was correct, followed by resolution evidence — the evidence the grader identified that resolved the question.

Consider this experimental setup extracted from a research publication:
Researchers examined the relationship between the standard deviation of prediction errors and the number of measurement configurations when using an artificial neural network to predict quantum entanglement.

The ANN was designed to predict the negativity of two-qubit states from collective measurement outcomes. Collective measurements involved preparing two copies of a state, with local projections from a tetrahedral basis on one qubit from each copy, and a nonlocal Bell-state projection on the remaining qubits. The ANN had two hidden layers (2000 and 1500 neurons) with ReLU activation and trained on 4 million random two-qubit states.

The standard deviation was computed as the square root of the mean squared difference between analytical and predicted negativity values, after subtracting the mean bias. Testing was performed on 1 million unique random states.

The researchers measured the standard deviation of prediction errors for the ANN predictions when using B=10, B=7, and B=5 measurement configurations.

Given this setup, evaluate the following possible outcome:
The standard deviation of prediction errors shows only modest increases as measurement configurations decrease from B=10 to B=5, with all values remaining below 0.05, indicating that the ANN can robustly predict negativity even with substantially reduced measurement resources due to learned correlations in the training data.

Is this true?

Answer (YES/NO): NO